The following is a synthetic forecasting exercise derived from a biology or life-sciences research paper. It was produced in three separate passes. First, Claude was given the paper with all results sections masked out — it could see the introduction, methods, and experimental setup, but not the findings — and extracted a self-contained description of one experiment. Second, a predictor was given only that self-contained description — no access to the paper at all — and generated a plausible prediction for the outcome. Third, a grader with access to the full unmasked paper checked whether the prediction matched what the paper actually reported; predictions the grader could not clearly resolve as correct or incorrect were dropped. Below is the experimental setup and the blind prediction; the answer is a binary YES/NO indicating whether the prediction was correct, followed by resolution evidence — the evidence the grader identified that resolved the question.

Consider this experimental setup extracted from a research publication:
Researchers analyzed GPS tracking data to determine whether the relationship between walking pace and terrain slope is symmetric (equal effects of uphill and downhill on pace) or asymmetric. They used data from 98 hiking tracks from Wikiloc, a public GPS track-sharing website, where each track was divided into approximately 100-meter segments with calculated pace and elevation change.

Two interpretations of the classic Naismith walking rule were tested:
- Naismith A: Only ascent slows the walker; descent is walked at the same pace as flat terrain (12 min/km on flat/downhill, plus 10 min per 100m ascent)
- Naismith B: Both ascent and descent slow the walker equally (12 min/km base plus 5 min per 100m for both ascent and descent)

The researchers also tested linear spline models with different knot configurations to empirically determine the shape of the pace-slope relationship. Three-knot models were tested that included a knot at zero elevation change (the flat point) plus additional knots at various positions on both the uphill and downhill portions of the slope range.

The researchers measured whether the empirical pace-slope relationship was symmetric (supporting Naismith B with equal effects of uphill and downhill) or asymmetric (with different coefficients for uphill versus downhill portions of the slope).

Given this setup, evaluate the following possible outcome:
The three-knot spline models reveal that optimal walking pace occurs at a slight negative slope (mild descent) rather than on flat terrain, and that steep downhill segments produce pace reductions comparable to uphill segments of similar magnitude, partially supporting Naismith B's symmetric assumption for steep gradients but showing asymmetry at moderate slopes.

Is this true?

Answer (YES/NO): NO